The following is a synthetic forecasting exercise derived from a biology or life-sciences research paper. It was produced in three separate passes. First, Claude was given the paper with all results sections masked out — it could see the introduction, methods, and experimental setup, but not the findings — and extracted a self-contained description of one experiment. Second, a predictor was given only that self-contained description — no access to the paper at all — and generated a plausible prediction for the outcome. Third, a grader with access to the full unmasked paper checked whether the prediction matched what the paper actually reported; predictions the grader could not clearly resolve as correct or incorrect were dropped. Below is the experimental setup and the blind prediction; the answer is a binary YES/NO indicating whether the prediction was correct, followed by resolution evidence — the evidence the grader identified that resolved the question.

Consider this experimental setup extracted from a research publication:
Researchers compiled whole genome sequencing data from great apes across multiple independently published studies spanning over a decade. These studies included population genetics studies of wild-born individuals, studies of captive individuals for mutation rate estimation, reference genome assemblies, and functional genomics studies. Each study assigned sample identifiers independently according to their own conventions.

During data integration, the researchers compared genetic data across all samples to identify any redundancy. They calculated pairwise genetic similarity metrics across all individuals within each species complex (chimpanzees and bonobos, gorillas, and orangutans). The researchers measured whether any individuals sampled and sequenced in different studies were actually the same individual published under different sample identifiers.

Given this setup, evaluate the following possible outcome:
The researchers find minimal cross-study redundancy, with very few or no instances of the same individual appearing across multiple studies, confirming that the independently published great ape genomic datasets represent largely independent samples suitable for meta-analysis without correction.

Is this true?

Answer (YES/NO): NO